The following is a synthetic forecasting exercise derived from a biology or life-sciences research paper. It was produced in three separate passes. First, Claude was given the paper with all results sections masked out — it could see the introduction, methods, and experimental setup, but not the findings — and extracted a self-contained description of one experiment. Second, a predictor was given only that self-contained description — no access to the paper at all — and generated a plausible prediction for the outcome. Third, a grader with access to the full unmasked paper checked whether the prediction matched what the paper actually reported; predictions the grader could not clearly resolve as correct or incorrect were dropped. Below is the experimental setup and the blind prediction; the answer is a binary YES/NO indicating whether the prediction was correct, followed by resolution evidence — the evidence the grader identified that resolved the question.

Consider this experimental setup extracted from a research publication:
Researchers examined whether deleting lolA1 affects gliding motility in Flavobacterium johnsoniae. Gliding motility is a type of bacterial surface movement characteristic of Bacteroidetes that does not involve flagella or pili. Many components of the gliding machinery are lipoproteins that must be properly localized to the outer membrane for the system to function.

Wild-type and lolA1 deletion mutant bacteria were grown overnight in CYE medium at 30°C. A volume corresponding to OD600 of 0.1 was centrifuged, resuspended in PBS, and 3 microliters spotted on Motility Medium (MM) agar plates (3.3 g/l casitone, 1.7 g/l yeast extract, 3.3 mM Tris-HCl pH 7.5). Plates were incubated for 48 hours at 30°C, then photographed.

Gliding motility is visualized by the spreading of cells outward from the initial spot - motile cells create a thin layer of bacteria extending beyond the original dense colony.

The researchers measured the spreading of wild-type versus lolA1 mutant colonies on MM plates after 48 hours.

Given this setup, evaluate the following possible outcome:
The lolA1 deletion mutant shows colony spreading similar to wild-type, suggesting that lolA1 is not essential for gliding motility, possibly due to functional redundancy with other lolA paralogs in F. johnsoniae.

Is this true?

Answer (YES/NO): NO